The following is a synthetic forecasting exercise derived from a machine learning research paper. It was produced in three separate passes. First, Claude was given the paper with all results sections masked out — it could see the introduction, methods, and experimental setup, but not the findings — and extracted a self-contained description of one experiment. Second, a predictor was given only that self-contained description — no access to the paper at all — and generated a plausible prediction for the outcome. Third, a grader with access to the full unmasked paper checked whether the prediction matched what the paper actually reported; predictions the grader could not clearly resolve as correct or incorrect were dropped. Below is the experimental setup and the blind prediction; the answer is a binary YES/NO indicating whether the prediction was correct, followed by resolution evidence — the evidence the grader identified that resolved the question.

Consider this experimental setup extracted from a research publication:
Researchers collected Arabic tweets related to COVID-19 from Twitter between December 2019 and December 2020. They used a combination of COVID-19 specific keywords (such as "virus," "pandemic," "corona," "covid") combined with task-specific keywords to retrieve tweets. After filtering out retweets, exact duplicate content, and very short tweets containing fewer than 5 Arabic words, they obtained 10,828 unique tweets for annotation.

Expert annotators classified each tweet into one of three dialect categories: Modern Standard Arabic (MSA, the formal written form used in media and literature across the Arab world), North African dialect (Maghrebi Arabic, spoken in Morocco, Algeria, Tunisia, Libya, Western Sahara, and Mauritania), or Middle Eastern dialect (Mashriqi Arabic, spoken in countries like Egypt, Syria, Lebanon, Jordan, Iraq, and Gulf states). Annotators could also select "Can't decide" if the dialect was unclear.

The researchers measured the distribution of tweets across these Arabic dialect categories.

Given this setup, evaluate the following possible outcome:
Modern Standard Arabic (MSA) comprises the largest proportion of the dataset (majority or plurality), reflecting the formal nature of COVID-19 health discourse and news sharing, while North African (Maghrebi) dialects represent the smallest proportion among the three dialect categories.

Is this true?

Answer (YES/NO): YES